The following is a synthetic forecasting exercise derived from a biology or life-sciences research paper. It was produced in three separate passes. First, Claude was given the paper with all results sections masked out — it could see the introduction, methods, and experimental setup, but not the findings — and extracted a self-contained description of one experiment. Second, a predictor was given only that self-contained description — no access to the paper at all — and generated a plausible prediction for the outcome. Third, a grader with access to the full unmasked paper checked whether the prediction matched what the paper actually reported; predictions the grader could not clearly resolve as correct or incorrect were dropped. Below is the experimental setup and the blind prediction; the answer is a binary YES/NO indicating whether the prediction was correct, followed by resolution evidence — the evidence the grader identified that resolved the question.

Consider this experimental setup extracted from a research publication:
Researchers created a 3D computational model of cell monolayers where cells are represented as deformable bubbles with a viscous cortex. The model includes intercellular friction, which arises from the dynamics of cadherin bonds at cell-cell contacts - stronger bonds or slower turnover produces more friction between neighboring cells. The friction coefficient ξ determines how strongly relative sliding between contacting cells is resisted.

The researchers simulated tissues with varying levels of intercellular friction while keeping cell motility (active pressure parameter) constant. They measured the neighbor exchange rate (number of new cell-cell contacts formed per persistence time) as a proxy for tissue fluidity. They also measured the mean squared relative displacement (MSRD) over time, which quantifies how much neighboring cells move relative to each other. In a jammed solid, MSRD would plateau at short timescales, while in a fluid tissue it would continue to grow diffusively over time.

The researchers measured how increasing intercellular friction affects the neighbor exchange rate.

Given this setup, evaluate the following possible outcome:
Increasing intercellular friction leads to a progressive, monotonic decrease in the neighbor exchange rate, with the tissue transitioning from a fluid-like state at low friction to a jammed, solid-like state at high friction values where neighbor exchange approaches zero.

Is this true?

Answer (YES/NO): NO